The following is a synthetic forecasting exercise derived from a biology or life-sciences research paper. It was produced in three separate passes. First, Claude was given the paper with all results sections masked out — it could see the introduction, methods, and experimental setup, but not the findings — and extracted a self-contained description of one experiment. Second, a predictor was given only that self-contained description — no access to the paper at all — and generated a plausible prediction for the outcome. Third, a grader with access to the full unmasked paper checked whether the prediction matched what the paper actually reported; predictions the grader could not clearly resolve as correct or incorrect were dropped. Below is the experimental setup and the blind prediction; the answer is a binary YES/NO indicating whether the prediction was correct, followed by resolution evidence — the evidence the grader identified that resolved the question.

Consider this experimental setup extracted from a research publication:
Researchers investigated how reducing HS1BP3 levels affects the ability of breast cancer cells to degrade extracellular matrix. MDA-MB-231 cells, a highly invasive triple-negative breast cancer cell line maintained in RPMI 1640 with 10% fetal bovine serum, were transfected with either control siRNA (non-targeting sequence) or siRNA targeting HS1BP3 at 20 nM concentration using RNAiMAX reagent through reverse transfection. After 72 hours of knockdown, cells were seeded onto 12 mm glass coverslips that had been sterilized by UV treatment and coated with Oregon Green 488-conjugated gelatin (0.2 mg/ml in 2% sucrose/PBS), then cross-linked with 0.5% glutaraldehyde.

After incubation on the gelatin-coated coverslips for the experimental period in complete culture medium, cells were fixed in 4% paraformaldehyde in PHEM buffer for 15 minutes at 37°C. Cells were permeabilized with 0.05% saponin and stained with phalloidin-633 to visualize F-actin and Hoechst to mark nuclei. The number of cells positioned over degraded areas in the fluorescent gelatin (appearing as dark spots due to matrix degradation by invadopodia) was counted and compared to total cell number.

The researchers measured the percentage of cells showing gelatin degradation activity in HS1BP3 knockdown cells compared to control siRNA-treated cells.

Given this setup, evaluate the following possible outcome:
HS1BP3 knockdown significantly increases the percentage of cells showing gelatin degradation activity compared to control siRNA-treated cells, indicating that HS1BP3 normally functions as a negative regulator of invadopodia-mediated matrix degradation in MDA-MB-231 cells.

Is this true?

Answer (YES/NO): NO